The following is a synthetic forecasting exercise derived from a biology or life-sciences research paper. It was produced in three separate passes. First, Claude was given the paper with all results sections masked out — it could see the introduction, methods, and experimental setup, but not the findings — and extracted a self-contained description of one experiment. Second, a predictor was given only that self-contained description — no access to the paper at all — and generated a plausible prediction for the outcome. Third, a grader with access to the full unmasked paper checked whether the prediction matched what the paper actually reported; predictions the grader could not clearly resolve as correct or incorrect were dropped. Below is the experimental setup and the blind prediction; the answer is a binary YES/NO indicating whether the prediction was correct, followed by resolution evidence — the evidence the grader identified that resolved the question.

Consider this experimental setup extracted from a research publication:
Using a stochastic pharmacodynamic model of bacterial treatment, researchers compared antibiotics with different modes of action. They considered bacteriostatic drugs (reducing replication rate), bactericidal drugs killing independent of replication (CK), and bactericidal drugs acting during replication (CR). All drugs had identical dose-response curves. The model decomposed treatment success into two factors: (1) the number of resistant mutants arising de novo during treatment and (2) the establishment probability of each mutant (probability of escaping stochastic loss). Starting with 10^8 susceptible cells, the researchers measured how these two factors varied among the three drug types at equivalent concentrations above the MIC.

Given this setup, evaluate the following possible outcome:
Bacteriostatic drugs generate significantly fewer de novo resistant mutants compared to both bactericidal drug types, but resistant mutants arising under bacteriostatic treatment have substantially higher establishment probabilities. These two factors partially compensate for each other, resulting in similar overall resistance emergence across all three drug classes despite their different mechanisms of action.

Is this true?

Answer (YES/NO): NO